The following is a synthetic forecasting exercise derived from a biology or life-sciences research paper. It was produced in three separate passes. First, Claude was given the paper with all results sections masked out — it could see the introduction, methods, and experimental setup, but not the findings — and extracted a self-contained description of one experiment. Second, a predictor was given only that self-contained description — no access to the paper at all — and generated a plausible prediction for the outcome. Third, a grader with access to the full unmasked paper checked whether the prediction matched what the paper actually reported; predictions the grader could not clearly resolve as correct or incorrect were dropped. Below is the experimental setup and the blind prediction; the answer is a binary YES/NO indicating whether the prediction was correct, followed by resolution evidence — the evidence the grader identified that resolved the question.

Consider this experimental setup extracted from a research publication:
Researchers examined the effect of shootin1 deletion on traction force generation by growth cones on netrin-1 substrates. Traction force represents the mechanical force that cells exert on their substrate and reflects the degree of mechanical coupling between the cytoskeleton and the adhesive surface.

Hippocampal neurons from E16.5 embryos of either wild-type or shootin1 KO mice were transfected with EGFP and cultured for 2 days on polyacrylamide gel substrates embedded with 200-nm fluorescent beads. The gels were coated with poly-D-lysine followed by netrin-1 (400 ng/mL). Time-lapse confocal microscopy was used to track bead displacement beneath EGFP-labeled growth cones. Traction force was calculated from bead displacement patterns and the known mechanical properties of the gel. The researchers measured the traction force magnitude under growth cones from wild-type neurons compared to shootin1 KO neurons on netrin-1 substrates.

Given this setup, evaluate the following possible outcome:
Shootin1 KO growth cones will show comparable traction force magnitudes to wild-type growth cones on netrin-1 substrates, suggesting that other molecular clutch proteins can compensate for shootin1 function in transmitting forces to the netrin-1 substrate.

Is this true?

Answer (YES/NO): NO